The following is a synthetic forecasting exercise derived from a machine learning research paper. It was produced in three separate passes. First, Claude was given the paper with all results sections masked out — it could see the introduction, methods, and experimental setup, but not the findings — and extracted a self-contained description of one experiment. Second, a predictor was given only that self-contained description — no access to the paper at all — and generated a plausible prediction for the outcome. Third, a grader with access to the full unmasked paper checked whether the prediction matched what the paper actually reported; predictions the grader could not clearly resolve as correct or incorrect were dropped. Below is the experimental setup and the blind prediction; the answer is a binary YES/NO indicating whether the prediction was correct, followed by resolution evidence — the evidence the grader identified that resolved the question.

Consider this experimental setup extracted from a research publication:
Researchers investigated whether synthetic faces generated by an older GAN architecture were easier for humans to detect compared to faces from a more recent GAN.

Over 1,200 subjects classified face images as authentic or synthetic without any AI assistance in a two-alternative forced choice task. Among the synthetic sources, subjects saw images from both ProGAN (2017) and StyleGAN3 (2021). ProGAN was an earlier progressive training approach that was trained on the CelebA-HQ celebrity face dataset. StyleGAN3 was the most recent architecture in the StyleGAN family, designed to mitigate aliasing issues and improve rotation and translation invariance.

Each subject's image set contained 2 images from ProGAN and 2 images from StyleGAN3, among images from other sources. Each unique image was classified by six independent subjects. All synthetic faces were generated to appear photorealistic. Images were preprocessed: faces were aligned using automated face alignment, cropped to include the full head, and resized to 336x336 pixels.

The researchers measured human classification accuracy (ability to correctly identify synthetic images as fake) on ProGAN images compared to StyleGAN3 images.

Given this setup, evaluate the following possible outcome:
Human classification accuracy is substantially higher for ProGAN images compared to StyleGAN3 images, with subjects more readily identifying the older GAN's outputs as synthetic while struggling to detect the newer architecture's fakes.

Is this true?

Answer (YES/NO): YES